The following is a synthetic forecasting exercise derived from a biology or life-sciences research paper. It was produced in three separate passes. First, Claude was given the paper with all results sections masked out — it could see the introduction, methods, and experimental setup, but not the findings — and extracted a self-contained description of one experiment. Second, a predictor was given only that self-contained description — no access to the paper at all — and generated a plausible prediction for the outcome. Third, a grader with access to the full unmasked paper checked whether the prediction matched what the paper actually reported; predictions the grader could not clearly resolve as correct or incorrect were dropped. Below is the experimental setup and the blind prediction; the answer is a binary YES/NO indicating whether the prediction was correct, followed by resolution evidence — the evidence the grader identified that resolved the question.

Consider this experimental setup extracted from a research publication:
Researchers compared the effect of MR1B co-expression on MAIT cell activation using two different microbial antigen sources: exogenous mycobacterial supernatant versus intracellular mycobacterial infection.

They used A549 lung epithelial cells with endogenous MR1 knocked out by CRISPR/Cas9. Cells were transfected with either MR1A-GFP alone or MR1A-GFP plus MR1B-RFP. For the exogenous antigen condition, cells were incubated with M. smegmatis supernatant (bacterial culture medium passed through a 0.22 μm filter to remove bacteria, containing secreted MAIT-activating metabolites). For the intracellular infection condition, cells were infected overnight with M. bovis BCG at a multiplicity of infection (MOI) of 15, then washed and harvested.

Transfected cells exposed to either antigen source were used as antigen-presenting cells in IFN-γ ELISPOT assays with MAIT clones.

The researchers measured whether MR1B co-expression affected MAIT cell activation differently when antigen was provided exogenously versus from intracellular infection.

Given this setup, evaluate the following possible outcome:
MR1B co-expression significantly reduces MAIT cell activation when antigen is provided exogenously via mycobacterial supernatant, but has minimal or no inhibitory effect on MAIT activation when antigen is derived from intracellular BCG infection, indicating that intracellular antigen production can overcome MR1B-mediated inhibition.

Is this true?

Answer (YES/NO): NO